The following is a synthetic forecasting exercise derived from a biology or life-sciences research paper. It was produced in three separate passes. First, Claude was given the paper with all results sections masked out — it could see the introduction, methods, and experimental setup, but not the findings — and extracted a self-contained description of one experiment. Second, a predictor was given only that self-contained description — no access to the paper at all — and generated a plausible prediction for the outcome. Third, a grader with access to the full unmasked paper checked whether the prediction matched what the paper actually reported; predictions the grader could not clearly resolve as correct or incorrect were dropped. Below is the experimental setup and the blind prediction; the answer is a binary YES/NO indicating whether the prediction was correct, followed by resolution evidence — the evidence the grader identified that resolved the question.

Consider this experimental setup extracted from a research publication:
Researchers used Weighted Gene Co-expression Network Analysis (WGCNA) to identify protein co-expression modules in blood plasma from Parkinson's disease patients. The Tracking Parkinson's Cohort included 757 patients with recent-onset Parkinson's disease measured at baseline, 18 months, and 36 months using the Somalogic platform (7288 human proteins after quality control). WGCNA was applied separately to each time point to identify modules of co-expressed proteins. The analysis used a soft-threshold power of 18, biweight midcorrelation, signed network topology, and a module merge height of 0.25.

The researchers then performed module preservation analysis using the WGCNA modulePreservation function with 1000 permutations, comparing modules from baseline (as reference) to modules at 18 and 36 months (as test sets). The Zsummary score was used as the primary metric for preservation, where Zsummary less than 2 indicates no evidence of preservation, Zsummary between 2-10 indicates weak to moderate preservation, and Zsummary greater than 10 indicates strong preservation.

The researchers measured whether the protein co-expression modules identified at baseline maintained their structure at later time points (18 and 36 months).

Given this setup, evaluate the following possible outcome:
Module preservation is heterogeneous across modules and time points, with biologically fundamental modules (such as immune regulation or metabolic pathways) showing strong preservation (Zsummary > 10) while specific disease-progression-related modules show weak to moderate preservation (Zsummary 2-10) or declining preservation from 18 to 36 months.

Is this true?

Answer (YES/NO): YES